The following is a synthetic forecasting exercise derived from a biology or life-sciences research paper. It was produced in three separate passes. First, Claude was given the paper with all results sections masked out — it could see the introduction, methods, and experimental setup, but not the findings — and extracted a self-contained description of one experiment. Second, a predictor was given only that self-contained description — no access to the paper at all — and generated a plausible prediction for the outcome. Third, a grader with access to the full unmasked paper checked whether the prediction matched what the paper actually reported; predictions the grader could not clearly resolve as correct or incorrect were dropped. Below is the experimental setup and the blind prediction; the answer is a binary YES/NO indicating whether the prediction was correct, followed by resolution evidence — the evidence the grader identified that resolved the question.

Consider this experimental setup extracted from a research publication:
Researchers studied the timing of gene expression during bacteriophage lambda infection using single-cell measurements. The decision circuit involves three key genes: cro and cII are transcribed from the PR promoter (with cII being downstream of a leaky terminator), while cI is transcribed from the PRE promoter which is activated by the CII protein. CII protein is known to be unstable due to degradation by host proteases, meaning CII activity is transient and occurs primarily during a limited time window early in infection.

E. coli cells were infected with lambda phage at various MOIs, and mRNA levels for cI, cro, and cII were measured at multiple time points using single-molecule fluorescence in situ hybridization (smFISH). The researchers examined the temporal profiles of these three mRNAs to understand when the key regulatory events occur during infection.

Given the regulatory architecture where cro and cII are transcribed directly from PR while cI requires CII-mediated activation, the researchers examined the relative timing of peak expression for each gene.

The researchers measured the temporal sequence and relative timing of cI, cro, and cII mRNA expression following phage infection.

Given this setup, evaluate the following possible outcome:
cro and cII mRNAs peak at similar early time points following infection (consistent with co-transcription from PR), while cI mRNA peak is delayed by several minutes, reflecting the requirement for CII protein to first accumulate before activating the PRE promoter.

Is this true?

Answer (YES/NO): YES